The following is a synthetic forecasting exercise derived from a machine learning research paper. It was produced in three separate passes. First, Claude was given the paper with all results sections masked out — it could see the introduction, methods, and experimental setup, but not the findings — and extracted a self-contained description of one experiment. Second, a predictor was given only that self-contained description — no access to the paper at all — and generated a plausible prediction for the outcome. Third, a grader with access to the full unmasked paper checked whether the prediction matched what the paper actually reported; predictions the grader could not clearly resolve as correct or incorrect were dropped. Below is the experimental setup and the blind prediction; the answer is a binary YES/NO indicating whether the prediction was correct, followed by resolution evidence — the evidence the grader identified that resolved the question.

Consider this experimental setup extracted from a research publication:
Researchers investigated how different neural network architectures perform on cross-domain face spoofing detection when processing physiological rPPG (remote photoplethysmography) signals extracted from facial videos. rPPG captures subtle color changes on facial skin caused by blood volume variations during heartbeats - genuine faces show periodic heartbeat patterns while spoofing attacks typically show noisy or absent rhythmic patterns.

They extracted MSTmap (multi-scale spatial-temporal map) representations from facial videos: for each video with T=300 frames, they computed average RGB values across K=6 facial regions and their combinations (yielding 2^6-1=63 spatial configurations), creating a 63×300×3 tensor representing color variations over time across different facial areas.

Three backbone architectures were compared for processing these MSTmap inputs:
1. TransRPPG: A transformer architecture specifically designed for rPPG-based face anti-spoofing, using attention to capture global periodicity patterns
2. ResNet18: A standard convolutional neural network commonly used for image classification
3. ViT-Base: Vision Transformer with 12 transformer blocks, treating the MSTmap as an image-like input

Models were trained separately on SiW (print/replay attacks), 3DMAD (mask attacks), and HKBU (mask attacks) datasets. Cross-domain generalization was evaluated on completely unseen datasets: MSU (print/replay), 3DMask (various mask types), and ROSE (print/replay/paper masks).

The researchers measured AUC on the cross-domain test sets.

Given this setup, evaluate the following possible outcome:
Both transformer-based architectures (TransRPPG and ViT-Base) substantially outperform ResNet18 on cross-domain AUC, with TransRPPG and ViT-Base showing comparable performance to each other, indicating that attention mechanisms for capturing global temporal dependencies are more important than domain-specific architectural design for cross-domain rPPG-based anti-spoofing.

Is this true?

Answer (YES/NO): NO